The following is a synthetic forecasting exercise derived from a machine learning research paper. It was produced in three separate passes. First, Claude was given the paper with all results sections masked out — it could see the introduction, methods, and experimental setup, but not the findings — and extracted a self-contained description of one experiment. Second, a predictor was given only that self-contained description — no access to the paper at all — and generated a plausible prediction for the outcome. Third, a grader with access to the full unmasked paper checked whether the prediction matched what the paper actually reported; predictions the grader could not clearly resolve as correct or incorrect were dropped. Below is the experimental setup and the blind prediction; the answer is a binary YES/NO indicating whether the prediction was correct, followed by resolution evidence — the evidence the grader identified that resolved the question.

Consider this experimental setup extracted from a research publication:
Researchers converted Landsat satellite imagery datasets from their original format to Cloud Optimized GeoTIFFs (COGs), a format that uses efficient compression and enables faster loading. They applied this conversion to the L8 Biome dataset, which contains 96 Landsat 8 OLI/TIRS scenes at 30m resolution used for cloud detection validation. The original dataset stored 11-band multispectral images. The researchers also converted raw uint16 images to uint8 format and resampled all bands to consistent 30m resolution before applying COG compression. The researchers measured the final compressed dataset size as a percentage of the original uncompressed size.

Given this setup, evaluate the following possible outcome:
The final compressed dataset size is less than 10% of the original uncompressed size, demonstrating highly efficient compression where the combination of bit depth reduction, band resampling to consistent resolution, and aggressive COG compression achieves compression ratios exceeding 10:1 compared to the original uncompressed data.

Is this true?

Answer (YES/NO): YES